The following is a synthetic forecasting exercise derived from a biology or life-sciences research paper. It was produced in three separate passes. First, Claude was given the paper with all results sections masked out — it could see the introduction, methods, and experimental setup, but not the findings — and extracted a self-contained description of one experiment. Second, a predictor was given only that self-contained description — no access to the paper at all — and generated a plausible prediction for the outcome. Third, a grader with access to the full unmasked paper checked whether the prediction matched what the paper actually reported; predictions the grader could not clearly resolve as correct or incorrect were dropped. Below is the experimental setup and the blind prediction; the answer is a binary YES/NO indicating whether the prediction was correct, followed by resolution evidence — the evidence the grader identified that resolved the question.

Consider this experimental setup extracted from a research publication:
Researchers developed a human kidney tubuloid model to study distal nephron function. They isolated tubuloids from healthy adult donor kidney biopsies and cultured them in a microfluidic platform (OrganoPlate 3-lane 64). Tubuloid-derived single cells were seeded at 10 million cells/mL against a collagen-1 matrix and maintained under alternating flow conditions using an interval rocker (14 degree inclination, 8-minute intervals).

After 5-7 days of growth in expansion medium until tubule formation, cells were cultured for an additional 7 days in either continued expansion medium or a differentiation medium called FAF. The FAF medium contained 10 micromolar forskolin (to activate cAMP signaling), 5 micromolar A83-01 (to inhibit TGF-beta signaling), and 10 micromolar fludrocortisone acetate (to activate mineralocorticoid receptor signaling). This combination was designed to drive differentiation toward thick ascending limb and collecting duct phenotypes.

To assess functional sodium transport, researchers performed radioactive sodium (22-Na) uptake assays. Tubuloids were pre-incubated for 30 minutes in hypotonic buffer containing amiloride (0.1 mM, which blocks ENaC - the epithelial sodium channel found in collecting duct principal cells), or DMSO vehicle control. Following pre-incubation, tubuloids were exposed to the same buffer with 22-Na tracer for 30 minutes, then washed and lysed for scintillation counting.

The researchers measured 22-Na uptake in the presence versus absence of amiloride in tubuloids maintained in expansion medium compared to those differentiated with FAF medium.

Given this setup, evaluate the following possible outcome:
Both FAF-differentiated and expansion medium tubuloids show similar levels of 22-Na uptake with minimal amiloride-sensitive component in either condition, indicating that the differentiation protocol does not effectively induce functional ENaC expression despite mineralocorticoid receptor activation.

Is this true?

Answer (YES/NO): NO